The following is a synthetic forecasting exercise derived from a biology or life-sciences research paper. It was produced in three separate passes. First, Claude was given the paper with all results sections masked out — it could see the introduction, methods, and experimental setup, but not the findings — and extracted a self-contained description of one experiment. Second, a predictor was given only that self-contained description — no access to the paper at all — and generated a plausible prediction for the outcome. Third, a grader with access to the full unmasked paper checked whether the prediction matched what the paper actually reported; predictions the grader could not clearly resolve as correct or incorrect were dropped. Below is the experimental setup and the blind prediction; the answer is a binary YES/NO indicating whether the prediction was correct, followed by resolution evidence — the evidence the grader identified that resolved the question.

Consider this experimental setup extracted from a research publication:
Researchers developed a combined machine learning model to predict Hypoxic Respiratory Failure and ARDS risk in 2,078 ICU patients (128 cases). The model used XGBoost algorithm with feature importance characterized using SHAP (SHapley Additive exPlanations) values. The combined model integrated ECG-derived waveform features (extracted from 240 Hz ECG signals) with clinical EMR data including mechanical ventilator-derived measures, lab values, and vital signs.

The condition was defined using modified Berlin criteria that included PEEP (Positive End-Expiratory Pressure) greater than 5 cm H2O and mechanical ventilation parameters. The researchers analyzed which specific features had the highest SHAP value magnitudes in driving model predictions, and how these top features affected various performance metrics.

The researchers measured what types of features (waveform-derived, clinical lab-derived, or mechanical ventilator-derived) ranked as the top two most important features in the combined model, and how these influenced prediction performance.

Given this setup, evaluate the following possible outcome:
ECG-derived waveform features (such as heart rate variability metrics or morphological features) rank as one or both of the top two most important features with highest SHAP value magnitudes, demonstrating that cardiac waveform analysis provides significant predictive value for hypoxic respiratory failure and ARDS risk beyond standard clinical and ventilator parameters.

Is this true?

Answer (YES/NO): NO